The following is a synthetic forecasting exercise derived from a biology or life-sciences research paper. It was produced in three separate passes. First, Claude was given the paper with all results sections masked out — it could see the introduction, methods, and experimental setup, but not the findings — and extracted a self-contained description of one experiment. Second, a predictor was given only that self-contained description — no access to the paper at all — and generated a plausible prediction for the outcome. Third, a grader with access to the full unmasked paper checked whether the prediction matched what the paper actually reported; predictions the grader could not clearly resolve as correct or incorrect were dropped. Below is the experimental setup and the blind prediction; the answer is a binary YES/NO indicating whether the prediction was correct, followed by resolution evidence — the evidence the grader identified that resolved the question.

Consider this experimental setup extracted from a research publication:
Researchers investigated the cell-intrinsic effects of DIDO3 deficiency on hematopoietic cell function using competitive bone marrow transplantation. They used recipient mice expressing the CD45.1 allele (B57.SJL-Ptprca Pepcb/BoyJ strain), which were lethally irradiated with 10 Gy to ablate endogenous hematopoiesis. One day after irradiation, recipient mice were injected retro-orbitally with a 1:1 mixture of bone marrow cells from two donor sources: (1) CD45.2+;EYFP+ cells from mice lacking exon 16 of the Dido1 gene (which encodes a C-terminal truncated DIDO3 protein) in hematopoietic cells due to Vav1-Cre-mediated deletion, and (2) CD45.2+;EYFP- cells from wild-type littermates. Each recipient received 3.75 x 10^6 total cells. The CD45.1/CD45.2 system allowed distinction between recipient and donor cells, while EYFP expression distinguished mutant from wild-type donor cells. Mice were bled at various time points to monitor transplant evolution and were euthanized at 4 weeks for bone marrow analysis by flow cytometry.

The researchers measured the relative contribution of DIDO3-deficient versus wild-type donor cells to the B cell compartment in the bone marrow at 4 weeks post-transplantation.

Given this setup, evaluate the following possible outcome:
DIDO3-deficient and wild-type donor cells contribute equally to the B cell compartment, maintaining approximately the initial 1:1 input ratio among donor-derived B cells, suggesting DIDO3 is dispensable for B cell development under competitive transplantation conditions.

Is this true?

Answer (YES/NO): NO